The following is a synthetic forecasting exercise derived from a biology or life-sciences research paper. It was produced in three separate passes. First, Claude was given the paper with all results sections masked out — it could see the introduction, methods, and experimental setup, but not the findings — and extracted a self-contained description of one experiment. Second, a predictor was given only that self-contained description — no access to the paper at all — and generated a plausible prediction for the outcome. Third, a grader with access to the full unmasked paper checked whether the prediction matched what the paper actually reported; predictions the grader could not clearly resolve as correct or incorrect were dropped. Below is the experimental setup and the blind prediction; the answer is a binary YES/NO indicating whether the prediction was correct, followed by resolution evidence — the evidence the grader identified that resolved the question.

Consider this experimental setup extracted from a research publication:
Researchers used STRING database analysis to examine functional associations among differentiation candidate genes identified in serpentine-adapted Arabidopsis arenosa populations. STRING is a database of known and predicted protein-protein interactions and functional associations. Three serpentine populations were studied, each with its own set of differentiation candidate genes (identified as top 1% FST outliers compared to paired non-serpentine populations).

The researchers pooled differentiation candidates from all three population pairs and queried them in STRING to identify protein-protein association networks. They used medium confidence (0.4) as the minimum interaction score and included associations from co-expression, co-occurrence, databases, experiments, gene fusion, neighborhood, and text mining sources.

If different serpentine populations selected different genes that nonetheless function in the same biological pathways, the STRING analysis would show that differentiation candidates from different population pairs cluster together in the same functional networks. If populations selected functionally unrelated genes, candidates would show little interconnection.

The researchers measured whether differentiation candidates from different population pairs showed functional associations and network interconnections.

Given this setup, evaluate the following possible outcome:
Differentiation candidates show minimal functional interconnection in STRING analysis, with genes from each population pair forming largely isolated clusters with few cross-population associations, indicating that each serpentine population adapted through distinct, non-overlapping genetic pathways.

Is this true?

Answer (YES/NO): NO